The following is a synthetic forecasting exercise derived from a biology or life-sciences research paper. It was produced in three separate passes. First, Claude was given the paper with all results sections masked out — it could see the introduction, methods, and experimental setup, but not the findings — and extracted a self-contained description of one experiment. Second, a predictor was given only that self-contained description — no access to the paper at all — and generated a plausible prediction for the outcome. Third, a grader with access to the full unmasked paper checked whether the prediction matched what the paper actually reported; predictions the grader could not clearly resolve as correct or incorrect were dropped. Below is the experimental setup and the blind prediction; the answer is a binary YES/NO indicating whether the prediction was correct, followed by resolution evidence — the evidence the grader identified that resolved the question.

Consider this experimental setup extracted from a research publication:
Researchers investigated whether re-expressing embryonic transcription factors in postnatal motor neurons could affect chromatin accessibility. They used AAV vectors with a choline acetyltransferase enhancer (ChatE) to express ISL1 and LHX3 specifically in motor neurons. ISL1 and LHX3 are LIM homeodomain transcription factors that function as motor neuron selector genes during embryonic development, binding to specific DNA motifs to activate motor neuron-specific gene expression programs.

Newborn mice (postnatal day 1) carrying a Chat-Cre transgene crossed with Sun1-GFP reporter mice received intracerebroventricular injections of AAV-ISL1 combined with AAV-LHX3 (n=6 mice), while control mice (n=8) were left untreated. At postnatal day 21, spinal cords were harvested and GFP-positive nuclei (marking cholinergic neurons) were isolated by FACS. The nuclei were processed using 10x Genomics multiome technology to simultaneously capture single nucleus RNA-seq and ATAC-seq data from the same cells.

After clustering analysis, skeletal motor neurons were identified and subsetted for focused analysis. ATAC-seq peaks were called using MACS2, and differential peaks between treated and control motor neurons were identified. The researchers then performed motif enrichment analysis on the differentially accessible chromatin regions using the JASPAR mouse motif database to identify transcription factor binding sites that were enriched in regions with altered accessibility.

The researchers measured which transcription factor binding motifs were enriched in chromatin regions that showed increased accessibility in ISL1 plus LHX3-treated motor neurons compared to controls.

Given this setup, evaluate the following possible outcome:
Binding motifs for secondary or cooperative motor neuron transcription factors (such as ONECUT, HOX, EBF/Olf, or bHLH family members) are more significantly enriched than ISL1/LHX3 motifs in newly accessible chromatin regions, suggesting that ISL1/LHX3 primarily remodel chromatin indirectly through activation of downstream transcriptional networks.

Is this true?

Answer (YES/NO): NO